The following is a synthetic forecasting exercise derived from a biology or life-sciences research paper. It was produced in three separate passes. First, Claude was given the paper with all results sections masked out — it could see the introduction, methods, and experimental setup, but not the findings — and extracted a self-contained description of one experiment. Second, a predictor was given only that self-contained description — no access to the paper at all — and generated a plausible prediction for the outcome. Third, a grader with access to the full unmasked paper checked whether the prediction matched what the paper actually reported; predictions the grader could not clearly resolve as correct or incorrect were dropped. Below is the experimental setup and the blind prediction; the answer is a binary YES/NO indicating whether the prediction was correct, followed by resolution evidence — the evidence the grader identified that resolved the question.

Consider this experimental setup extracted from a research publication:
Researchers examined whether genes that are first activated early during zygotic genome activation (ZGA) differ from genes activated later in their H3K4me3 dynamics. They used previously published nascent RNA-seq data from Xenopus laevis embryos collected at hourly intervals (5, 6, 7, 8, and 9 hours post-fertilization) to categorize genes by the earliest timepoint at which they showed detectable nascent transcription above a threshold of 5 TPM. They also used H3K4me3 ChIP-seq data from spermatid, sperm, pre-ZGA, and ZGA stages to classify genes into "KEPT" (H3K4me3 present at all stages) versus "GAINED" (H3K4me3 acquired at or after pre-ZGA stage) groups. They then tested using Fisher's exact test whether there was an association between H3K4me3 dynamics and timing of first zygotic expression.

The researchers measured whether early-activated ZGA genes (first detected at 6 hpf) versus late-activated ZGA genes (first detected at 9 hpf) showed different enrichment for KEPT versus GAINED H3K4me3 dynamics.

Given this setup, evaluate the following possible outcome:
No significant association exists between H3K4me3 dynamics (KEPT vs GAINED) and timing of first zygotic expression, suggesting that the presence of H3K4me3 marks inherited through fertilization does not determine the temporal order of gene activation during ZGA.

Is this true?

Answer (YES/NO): NO